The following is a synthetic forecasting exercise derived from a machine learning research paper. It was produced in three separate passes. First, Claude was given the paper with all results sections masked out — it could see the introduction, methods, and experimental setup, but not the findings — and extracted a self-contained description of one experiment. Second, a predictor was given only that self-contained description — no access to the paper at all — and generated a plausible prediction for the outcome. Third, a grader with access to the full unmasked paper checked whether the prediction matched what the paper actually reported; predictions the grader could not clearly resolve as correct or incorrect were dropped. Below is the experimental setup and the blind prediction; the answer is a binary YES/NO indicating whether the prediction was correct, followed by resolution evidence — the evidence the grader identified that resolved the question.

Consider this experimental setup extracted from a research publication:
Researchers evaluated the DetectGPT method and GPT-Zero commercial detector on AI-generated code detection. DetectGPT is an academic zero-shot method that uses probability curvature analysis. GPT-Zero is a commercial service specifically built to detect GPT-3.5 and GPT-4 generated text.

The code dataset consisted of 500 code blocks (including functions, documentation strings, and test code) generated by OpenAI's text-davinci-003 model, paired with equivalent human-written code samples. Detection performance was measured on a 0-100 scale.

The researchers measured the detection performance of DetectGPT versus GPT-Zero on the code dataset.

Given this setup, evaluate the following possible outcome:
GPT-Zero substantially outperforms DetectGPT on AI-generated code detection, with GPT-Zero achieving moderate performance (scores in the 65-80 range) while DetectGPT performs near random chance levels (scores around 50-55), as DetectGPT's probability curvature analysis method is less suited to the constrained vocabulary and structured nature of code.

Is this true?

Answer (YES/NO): NO